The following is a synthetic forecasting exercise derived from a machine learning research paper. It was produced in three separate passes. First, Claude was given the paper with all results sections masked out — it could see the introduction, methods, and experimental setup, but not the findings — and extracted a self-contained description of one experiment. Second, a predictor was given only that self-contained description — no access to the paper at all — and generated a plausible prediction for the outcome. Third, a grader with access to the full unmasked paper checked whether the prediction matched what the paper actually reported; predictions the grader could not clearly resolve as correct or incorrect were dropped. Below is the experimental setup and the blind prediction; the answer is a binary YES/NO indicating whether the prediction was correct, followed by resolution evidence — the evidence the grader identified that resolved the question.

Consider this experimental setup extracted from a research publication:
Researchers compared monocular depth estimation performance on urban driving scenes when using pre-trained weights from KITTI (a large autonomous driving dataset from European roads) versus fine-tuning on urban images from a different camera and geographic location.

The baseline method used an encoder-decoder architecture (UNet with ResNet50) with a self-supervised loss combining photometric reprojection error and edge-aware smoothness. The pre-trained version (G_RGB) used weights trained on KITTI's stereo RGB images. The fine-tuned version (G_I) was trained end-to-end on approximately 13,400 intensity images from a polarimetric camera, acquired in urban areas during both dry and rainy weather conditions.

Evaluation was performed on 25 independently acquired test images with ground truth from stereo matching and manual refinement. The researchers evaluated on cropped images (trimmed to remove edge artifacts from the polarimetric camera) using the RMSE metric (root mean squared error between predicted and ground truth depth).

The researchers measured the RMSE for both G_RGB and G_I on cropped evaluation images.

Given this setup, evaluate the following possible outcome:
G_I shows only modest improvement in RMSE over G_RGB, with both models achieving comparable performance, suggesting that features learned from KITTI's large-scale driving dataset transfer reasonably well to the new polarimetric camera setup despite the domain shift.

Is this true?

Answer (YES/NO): YES